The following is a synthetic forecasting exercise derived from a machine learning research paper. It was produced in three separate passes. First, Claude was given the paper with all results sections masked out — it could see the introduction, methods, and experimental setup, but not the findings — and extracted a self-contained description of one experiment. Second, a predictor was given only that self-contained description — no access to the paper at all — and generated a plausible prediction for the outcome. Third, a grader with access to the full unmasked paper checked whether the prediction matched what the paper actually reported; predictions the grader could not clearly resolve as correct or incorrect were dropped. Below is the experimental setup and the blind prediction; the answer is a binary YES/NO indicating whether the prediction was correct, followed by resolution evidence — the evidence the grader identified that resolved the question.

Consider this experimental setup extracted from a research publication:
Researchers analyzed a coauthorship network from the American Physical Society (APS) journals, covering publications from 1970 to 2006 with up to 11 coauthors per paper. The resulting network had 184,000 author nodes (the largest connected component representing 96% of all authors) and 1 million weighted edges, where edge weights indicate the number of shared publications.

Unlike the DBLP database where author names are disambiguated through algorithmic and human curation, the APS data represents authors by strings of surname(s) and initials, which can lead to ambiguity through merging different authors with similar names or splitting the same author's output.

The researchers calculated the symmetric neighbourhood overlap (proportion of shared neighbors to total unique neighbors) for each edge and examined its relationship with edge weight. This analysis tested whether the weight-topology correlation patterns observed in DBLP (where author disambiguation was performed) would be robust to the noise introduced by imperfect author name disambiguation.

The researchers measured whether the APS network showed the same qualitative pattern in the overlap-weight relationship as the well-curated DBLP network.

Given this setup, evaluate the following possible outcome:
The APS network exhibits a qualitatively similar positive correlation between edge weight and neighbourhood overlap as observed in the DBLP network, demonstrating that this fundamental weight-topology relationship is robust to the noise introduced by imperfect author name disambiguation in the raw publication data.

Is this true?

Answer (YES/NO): NO